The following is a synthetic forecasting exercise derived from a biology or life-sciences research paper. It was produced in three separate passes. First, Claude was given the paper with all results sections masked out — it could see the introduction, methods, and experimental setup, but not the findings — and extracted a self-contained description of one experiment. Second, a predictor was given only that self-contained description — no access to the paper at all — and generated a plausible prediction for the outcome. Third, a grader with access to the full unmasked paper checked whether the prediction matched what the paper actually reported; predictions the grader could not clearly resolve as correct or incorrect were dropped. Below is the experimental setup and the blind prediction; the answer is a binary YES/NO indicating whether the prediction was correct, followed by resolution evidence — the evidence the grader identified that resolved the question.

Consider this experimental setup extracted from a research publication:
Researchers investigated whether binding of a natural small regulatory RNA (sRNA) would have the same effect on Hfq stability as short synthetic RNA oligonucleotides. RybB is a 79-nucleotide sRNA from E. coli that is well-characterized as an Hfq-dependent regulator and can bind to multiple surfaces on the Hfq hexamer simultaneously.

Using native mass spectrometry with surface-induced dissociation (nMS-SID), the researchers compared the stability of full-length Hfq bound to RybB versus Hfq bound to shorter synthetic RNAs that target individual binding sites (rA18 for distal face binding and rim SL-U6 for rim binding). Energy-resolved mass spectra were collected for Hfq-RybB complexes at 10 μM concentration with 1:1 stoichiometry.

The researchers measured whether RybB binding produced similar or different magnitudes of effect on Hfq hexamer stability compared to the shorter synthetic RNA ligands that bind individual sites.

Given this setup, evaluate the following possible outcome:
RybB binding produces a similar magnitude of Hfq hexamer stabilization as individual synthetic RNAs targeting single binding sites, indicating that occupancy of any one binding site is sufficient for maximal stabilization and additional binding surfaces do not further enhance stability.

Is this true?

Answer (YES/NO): NO